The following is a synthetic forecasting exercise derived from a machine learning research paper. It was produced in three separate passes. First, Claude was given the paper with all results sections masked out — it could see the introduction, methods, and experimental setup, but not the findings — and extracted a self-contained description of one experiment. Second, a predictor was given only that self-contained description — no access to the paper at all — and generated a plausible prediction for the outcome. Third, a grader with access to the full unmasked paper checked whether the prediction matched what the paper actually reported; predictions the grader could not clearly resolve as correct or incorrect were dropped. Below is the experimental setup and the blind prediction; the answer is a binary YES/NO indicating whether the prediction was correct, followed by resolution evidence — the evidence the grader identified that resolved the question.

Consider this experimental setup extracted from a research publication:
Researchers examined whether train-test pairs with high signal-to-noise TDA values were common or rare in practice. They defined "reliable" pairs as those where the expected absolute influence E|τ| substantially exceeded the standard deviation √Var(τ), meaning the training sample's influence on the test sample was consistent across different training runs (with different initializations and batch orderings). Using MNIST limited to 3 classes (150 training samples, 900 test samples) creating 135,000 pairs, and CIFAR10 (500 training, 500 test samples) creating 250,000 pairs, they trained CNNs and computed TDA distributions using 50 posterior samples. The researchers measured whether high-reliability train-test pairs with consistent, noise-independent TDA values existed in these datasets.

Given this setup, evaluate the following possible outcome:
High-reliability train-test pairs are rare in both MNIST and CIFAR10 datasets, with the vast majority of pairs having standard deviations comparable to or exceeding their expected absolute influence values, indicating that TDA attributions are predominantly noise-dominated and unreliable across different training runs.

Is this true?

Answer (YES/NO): YES